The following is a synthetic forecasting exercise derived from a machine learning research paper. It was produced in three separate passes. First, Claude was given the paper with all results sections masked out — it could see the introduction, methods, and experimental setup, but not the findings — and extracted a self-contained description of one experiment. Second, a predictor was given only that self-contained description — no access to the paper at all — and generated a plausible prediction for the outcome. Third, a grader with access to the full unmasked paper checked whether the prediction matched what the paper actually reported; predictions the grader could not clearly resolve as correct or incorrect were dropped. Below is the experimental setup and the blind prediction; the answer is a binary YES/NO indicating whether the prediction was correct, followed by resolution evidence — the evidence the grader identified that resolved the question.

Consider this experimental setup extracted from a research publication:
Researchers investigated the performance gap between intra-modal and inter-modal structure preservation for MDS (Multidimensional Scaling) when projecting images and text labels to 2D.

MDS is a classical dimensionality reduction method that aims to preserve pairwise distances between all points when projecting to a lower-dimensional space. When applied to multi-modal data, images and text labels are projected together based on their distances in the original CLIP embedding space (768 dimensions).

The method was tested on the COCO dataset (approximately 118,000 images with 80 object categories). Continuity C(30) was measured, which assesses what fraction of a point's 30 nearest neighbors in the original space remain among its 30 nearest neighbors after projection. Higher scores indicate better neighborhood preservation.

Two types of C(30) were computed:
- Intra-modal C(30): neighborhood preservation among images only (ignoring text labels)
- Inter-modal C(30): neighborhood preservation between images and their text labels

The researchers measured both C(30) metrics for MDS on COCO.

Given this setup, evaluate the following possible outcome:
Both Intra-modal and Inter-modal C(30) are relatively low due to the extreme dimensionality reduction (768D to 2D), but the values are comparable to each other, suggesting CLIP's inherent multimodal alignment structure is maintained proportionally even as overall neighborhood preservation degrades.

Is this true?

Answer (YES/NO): NO